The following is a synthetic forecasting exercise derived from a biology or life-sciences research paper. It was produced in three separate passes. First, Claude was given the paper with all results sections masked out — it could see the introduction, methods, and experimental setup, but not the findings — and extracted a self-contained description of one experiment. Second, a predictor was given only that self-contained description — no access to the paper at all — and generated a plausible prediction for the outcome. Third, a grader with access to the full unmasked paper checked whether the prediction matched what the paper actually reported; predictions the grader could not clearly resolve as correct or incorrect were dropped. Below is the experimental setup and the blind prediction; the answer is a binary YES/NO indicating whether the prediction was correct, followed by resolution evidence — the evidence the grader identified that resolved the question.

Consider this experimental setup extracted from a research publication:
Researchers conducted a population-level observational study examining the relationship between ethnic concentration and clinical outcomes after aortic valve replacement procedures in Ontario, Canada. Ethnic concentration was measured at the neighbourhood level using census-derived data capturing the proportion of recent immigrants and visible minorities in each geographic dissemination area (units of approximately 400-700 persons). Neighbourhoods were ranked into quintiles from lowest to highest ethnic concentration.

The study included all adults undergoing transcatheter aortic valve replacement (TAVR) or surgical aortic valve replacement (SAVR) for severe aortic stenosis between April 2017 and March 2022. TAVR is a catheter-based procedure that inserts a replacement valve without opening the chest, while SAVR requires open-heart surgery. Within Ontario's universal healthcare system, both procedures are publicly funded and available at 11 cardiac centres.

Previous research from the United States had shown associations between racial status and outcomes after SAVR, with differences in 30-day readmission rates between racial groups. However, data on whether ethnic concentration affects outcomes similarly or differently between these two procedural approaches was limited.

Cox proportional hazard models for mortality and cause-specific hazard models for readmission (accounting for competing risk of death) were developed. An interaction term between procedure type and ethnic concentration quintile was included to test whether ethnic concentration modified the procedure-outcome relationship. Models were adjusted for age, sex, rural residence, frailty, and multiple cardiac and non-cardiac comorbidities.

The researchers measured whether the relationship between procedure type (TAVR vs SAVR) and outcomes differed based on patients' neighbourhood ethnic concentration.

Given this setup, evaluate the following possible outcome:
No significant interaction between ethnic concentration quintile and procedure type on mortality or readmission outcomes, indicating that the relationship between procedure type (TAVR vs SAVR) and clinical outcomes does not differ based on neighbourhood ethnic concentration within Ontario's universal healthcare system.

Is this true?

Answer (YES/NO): YES